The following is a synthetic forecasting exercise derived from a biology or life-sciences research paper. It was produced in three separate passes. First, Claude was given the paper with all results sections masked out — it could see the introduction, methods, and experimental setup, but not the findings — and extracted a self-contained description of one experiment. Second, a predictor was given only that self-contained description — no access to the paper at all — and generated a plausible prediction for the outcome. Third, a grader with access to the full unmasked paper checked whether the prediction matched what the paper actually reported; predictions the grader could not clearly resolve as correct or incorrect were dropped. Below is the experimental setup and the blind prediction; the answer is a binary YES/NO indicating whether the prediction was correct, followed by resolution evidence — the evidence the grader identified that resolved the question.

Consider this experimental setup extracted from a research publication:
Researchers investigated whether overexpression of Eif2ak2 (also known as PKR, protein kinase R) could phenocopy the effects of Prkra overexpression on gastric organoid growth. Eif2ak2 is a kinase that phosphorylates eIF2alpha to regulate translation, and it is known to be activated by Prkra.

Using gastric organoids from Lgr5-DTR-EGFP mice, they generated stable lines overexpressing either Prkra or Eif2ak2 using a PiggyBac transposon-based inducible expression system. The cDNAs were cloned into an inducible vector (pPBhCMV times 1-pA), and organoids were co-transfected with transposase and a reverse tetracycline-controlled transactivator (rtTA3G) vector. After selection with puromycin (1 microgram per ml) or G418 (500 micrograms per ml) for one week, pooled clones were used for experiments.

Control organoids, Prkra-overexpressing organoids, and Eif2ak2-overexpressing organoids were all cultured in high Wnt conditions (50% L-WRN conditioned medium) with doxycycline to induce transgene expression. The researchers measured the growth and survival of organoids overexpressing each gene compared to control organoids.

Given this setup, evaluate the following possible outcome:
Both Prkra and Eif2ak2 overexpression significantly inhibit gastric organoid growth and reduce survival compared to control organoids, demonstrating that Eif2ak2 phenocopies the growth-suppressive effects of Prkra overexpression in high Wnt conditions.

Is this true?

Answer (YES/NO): YES